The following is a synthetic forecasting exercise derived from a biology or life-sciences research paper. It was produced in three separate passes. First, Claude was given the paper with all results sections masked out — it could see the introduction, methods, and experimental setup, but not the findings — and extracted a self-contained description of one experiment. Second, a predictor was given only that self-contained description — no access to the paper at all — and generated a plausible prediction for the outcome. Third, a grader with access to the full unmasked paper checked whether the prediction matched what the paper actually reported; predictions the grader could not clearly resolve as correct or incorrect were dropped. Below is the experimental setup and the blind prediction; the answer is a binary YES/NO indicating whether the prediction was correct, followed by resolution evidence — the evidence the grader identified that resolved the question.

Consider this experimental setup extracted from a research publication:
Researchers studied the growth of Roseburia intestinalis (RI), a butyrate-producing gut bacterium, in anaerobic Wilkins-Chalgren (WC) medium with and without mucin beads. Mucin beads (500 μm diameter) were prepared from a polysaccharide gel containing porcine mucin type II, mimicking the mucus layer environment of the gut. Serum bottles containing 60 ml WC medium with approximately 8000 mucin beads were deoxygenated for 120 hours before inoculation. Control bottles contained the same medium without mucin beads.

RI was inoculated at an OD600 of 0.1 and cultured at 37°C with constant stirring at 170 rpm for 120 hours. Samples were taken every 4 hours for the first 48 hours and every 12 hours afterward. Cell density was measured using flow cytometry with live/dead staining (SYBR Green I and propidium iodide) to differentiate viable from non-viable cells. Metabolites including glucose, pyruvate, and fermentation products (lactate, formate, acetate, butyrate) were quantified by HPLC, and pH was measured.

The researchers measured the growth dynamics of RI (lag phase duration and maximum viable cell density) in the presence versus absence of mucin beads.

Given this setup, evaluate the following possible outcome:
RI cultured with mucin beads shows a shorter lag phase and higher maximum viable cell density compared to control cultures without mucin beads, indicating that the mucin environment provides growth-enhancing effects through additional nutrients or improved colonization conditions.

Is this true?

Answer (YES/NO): NO